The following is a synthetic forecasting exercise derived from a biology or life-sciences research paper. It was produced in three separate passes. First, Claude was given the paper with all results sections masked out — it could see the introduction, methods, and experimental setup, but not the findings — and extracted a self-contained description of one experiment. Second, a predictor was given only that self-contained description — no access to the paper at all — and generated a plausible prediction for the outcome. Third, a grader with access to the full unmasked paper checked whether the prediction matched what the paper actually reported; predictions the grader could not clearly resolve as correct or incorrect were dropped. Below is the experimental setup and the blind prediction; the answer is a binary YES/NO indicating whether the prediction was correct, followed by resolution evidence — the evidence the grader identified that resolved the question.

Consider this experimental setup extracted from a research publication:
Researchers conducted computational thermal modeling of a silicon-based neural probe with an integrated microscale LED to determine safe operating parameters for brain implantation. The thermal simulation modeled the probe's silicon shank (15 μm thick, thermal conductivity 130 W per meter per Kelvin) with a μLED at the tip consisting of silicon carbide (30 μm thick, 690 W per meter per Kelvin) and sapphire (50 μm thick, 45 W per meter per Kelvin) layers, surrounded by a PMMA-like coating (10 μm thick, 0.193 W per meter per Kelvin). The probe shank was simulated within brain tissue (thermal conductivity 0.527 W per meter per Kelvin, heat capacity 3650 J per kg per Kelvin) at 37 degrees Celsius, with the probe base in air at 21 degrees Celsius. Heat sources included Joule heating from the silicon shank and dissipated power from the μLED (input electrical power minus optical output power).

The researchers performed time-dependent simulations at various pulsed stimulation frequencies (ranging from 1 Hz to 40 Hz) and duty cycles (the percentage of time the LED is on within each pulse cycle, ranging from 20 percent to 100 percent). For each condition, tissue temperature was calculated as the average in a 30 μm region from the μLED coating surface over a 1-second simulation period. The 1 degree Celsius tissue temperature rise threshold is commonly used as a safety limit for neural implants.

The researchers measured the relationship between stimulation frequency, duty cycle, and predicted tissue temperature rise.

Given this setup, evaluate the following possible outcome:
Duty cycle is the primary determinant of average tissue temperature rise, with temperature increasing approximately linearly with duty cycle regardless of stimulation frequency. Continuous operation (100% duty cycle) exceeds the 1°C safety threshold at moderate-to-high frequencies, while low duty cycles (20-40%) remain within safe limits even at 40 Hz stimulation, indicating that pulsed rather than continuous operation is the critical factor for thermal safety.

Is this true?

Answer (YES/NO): NO